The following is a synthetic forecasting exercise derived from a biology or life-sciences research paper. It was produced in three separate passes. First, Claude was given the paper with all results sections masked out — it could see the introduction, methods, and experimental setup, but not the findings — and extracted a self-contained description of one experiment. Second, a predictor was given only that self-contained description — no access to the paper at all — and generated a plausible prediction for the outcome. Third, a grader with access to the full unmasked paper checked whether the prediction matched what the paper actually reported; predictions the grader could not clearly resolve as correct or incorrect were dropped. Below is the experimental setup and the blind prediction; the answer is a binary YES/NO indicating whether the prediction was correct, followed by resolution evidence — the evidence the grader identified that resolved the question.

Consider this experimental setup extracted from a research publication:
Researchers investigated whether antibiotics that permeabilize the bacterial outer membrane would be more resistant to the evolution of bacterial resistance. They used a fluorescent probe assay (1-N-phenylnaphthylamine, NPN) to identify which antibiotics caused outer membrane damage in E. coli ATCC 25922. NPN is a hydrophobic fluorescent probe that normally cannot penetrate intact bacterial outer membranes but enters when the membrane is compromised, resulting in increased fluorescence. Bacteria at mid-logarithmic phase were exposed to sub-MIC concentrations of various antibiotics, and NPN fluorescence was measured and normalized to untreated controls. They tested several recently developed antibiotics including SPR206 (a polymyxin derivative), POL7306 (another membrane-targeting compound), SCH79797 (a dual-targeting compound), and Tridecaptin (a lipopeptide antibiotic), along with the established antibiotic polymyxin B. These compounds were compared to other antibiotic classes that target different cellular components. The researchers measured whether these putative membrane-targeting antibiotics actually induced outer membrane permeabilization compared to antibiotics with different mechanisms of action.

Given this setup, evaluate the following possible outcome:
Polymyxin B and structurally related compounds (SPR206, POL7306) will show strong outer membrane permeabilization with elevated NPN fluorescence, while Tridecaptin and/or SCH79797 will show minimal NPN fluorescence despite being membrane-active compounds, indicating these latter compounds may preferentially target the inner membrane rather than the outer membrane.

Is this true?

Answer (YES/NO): NO